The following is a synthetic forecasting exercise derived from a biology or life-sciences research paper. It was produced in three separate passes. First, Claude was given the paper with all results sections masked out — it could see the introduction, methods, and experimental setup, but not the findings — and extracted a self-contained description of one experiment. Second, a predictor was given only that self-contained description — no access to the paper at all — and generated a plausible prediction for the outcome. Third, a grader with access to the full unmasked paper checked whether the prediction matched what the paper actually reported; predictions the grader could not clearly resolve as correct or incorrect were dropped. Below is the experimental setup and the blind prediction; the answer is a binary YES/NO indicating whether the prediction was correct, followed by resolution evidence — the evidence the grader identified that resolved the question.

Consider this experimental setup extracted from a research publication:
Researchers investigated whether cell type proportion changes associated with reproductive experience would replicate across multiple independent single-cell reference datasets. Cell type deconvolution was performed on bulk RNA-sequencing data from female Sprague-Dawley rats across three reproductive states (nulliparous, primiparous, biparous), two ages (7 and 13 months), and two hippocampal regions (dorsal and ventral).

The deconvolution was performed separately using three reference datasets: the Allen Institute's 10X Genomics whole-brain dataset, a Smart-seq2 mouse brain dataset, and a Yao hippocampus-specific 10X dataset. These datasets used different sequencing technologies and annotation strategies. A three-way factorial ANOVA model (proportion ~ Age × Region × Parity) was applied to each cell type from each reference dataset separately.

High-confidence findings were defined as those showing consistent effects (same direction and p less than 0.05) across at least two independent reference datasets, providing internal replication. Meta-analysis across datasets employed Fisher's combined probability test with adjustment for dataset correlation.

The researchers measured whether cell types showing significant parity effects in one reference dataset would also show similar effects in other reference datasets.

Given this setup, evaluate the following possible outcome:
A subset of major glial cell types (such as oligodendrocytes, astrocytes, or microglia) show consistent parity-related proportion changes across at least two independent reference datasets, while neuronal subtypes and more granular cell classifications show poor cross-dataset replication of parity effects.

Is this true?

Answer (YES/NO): NO